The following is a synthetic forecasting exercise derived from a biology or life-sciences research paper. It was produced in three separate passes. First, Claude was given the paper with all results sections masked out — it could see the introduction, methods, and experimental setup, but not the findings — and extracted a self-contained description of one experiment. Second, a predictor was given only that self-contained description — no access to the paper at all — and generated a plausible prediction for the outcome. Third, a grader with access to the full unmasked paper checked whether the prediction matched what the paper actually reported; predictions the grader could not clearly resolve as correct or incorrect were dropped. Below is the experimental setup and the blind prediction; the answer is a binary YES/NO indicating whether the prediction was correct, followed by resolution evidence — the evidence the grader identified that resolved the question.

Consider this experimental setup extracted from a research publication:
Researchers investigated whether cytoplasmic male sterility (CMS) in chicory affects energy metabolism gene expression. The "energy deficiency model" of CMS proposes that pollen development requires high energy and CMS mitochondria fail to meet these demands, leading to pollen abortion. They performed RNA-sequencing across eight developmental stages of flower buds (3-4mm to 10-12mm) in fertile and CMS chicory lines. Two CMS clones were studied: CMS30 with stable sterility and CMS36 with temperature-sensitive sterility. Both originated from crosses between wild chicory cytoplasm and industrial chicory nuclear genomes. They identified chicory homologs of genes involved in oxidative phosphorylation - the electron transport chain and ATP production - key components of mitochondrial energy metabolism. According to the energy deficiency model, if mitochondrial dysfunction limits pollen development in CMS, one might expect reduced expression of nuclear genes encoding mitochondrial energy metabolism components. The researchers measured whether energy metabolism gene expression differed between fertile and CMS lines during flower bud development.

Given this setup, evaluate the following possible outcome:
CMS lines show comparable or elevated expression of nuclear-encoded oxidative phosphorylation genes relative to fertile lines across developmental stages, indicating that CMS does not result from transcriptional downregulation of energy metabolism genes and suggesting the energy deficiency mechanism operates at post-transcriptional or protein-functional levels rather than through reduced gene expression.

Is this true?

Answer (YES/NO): NO